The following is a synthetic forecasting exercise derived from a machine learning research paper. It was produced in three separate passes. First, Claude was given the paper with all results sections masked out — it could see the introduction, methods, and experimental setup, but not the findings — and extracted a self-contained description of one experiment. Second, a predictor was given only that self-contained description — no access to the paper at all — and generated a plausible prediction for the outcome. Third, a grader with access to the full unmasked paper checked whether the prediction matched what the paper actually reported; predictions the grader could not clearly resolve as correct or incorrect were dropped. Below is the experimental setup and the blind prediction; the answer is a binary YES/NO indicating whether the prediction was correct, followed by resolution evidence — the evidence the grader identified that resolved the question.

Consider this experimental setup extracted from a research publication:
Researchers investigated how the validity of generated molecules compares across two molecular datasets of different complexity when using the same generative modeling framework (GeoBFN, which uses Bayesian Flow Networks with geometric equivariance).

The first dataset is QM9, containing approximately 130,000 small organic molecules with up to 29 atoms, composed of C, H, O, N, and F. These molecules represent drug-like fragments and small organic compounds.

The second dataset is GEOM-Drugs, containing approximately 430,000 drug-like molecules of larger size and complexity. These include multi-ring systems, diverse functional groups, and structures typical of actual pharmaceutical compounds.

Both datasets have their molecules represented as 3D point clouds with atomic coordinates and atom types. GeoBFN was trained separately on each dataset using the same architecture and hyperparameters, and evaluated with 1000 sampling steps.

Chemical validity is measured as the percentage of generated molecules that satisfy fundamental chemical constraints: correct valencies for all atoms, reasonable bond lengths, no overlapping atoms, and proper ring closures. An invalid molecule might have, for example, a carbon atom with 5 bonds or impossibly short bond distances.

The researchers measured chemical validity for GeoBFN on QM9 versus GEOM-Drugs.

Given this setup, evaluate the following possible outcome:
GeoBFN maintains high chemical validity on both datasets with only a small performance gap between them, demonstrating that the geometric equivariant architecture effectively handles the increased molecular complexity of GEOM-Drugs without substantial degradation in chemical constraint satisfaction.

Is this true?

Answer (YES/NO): YES